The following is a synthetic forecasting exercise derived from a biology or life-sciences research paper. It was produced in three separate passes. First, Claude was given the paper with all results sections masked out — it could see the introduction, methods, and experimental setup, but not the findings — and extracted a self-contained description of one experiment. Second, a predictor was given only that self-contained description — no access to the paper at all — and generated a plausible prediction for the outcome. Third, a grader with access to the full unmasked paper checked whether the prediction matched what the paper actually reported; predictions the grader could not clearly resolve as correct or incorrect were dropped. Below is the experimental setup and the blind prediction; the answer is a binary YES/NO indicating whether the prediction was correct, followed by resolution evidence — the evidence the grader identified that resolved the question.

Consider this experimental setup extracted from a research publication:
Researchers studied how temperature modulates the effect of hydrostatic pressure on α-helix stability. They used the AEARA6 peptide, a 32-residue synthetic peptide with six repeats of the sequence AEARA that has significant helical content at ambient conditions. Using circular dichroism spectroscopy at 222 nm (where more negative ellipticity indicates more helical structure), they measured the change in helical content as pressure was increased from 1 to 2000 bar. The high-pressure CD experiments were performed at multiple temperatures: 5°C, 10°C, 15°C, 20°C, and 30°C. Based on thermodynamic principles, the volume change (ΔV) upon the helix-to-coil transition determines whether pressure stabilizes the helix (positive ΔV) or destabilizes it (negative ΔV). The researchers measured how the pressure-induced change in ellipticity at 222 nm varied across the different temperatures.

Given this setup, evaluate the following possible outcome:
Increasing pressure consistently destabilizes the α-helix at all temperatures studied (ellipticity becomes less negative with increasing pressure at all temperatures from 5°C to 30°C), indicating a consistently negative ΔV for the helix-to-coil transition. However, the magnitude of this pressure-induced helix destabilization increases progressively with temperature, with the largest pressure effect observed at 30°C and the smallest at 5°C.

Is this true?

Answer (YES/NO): NO